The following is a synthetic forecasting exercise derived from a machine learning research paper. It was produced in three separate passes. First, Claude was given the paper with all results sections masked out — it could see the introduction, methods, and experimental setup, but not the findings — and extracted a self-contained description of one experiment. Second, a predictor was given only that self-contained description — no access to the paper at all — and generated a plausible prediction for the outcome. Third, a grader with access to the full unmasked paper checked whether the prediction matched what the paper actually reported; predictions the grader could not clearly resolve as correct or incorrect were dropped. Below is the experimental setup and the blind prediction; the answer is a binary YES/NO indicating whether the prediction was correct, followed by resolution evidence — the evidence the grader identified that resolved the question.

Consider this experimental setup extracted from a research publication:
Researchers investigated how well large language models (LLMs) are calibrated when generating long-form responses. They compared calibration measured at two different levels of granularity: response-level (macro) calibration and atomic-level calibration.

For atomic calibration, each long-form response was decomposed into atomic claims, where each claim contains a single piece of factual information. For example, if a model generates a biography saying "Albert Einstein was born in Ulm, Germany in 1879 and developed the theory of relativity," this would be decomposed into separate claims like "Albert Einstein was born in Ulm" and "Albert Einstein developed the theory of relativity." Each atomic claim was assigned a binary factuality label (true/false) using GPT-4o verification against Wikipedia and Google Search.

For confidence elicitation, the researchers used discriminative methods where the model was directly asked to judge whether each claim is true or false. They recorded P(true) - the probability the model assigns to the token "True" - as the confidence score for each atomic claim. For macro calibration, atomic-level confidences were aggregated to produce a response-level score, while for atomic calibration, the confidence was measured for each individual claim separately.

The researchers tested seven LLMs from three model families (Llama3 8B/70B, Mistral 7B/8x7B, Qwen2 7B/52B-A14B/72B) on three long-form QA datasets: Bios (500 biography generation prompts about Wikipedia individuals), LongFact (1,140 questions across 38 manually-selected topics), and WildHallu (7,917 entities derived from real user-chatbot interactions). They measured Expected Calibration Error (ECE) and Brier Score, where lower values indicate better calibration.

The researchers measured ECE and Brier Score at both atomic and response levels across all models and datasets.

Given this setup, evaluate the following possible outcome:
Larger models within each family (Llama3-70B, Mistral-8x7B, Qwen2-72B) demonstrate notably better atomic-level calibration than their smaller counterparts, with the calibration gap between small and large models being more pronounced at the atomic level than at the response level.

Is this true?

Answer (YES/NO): NO